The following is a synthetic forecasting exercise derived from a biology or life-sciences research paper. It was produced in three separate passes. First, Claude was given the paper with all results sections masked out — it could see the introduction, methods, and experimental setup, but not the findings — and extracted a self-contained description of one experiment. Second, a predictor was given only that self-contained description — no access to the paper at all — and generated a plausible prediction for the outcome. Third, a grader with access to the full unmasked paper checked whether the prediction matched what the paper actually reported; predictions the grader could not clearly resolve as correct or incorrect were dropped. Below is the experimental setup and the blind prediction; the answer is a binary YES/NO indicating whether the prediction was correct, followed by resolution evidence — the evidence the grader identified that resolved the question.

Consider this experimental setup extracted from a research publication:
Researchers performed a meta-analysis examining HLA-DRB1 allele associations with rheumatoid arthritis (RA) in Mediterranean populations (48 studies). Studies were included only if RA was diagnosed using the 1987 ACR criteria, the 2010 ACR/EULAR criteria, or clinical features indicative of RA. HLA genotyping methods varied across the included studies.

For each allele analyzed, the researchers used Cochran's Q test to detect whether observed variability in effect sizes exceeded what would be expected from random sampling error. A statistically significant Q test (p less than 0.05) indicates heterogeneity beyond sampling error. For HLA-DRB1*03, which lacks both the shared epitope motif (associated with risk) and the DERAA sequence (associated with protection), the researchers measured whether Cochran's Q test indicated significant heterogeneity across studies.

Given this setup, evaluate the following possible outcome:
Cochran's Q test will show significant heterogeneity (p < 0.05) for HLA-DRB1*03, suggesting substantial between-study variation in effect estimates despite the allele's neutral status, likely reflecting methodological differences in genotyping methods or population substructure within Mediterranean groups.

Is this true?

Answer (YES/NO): YES